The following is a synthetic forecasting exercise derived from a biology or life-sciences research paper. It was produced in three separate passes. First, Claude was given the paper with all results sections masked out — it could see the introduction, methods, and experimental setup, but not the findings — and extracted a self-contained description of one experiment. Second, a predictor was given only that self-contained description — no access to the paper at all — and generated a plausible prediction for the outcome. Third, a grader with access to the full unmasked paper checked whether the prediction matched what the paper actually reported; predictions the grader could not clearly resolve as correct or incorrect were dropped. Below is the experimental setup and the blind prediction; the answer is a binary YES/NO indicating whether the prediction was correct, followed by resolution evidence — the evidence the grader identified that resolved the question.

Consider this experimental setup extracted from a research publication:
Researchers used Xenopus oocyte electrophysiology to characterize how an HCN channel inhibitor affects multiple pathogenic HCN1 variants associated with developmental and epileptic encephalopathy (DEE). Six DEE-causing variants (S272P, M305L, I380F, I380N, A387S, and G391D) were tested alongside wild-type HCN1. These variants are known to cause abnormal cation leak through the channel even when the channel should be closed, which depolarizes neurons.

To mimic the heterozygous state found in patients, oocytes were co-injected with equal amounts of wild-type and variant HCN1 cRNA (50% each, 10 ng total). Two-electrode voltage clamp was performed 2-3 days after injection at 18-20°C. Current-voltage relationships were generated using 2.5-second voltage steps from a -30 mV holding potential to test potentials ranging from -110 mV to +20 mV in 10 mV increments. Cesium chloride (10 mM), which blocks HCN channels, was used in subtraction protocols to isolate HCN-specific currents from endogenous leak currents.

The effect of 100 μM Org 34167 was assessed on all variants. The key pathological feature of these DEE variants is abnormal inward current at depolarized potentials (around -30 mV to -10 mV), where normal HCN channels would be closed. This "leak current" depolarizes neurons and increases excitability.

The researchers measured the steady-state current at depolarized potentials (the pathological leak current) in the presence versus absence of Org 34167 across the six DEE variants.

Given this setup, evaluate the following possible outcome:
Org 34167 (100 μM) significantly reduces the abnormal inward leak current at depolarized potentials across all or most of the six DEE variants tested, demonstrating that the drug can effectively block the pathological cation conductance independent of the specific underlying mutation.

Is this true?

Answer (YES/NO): YES